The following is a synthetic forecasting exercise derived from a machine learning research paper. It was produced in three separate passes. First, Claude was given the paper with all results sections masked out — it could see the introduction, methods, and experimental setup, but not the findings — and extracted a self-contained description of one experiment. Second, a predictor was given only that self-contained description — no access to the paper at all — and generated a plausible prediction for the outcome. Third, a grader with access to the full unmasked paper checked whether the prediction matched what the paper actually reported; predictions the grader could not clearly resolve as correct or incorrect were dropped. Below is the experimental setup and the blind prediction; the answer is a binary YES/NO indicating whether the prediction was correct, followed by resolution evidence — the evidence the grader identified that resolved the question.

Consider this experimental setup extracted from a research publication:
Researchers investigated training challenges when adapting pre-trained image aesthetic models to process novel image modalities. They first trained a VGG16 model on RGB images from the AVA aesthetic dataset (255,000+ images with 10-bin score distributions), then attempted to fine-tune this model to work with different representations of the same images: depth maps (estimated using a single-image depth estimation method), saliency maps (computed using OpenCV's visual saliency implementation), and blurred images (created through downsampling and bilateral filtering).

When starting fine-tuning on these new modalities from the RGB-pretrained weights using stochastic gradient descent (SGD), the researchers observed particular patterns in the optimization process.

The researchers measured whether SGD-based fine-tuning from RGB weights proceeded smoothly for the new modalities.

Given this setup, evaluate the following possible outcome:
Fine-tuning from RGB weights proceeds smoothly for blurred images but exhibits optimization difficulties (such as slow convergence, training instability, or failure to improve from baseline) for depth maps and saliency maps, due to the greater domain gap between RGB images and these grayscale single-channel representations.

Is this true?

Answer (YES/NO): NO